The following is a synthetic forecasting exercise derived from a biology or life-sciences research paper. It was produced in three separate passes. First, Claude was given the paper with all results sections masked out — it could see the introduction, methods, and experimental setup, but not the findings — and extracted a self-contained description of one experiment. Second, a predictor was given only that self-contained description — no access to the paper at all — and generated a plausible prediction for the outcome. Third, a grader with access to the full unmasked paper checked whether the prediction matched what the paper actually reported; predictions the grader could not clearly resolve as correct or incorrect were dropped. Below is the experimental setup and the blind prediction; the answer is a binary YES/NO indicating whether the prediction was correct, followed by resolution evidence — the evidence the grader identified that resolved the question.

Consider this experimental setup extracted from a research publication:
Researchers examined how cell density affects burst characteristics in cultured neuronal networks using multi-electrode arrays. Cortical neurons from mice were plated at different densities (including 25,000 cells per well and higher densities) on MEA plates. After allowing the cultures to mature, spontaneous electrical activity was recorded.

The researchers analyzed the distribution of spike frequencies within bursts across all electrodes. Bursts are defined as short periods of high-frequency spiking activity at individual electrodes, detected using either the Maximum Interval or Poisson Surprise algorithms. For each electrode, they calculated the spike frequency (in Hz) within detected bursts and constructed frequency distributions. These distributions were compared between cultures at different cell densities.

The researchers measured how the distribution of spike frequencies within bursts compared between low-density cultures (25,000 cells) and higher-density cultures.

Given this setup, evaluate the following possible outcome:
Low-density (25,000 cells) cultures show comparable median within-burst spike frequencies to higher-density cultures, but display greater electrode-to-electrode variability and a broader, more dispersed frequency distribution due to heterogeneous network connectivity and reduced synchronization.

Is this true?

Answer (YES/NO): NO